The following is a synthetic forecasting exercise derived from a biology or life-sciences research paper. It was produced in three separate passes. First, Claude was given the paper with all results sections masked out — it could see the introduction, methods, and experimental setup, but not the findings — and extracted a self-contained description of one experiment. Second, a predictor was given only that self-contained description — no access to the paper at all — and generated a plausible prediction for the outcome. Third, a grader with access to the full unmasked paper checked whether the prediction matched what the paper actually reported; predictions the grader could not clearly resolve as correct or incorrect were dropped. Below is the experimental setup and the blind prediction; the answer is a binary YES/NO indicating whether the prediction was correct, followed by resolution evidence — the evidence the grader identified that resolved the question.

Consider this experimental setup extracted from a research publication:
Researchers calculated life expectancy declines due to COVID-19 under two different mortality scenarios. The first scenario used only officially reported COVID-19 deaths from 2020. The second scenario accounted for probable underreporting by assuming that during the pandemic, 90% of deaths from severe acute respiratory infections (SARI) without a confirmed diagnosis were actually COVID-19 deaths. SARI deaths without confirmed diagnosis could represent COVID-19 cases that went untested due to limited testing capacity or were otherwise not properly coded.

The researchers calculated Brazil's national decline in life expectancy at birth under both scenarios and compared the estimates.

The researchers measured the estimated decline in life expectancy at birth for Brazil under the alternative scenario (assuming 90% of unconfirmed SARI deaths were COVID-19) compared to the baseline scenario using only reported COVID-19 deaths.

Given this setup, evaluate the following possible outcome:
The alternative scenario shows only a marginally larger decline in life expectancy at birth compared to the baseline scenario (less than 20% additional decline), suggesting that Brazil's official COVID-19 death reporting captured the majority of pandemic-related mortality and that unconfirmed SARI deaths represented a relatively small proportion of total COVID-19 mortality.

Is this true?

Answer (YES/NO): NO